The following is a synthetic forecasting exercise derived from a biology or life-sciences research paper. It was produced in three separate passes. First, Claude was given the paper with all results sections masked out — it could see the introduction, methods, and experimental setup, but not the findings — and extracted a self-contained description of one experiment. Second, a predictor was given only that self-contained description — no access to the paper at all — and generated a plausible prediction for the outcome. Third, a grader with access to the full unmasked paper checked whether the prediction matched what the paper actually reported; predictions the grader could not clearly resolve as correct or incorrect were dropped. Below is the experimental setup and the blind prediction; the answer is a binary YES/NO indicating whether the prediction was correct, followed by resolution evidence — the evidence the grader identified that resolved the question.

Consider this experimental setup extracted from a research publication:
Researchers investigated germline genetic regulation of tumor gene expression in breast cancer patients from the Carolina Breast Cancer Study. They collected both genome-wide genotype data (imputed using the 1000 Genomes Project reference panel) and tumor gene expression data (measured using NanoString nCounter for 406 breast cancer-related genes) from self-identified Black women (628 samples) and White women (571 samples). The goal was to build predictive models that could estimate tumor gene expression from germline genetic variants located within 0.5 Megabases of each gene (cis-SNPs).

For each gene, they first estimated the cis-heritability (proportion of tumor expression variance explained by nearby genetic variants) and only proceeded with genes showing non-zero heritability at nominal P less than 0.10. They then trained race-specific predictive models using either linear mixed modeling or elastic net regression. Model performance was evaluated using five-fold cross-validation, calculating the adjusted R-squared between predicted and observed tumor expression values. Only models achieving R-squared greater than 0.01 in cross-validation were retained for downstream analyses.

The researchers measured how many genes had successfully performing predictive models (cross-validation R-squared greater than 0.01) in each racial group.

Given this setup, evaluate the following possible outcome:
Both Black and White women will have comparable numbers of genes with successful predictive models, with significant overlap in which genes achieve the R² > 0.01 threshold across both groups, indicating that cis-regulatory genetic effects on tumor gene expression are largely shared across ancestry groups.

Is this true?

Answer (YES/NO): NO